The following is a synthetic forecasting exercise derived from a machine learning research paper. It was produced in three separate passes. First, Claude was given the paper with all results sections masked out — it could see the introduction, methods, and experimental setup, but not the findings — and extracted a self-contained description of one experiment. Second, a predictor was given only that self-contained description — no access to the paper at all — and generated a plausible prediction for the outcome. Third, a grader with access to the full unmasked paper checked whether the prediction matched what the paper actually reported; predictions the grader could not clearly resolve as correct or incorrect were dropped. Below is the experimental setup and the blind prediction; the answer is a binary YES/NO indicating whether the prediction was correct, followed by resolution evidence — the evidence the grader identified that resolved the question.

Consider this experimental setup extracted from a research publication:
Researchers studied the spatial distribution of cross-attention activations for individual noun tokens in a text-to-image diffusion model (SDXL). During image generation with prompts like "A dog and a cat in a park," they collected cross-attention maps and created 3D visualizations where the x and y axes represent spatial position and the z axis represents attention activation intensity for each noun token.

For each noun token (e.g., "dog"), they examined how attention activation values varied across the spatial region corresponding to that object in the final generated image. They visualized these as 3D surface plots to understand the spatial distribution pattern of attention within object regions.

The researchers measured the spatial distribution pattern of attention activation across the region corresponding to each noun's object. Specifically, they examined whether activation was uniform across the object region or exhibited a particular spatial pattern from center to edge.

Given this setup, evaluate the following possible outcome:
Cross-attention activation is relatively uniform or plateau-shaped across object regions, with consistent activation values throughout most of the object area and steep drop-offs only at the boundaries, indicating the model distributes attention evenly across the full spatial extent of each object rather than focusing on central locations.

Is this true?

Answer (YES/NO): NO